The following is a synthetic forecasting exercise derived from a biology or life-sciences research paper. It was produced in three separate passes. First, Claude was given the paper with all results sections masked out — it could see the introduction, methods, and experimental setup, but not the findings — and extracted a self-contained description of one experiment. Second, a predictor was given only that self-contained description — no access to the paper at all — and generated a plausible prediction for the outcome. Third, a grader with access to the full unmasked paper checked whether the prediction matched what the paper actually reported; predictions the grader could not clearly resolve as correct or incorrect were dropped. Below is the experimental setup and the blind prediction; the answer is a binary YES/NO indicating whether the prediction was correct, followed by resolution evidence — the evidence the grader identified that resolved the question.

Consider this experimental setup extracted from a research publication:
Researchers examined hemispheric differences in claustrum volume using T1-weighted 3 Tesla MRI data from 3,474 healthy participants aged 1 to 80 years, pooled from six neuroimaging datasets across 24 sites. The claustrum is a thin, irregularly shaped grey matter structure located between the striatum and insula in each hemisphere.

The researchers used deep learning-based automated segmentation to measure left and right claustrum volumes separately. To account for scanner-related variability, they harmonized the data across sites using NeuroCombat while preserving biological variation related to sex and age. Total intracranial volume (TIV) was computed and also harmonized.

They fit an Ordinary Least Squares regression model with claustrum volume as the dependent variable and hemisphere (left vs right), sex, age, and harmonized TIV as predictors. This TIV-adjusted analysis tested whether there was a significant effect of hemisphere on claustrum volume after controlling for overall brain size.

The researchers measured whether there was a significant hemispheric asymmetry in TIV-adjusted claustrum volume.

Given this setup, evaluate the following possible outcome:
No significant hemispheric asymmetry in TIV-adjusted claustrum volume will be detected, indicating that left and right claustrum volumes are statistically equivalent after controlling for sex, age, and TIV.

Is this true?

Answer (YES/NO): NO